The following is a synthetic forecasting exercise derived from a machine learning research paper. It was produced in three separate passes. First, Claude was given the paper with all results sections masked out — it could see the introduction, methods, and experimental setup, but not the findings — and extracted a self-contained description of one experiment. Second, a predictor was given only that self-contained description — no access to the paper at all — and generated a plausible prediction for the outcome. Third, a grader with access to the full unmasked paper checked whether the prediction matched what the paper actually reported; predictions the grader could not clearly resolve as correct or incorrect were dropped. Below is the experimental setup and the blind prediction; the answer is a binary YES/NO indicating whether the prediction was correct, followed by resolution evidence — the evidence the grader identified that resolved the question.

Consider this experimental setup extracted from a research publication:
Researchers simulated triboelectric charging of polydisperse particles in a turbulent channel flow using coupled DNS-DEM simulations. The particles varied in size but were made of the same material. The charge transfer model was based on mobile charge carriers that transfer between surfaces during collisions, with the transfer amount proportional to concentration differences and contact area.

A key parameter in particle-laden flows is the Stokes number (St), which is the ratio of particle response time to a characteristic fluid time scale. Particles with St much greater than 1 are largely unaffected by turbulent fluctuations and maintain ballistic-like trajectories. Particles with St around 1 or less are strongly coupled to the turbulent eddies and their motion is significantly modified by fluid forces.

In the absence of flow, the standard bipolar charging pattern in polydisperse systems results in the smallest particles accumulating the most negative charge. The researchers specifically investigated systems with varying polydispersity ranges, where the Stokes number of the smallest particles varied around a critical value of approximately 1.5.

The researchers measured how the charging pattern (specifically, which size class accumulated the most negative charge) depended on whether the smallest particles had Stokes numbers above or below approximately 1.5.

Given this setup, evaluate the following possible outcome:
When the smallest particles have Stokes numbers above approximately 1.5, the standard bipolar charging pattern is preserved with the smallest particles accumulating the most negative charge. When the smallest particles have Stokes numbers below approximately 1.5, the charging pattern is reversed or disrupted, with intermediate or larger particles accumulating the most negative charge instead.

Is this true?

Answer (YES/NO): NO